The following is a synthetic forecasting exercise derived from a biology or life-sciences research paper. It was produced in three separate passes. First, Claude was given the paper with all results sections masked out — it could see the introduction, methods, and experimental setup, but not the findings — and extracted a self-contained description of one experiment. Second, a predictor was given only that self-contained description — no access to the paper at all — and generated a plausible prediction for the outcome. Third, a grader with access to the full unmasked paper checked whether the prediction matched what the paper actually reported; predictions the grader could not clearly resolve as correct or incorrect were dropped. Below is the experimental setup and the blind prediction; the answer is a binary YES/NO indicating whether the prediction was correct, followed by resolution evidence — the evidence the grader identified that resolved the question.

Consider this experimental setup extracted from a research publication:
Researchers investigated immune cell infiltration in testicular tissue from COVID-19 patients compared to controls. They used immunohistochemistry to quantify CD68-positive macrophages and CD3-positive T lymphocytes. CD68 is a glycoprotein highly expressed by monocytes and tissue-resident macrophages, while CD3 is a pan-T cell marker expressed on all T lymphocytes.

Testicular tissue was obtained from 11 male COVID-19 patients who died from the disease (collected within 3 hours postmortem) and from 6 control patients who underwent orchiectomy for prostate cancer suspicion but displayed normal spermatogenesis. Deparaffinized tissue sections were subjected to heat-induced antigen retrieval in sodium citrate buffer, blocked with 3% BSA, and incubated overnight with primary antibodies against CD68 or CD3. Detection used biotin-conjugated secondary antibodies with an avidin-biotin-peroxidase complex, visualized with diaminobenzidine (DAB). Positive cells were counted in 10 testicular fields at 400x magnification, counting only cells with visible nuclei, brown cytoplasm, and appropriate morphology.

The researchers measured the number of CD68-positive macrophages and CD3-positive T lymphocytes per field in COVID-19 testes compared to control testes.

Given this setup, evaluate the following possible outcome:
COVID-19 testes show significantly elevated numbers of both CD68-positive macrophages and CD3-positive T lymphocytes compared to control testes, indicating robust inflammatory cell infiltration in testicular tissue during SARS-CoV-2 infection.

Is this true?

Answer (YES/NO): YES